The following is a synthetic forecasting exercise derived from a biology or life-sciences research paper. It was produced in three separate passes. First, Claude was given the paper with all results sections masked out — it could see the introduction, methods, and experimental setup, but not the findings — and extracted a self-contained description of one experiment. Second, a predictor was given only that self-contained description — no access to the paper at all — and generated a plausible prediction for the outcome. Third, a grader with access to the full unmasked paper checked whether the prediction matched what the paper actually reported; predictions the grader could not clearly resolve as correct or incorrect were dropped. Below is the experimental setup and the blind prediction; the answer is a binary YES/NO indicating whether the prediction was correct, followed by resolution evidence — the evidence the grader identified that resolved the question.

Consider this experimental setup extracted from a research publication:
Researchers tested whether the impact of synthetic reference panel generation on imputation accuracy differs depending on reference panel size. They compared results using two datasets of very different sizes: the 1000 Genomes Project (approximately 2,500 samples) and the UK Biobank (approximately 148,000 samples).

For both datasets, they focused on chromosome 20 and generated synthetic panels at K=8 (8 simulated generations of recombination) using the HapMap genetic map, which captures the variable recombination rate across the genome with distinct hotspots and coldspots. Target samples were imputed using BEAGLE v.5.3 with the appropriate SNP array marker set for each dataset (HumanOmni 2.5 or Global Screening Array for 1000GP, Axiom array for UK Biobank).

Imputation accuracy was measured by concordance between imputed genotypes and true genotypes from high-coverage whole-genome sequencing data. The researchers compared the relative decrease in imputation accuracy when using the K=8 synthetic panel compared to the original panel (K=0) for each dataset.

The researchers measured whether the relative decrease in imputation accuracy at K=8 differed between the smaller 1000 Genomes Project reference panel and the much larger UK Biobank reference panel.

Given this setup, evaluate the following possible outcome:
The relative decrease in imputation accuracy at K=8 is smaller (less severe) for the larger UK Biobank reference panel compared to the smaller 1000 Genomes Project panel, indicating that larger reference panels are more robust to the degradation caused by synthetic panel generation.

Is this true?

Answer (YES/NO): NO